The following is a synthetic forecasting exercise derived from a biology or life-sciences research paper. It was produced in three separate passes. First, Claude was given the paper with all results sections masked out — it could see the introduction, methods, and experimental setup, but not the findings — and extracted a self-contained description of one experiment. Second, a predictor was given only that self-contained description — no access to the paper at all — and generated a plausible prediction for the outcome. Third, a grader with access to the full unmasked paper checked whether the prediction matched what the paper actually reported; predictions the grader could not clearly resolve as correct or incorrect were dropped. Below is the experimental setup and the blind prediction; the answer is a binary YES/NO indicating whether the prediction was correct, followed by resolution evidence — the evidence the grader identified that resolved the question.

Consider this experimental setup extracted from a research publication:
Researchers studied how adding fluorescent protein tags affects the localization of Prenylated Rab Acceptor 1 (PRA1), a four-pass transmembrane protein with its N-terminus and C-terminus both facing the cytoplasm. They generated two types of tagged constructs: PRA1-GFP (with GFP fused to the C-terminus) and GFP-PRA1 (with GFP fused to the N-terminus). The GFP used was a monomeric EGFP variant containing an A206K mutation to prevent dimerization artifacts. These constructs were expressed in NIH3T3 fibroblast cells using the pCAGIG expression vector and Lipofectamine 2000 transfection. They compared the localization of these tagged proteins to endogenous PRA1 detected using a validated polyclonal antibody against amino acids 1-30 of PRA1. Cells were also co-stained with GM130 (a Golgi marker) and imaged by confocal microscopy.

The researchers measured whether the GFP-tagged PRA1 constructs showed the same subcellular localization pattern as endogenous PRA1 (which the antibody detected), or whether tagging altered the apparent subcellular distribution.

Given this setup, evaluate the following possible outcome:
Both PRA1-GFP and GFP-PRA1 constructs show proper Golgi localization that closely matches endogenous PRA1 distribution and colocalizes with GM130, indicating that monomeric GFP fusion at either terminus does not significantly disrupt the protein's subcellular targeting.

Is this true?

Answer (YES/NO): NO